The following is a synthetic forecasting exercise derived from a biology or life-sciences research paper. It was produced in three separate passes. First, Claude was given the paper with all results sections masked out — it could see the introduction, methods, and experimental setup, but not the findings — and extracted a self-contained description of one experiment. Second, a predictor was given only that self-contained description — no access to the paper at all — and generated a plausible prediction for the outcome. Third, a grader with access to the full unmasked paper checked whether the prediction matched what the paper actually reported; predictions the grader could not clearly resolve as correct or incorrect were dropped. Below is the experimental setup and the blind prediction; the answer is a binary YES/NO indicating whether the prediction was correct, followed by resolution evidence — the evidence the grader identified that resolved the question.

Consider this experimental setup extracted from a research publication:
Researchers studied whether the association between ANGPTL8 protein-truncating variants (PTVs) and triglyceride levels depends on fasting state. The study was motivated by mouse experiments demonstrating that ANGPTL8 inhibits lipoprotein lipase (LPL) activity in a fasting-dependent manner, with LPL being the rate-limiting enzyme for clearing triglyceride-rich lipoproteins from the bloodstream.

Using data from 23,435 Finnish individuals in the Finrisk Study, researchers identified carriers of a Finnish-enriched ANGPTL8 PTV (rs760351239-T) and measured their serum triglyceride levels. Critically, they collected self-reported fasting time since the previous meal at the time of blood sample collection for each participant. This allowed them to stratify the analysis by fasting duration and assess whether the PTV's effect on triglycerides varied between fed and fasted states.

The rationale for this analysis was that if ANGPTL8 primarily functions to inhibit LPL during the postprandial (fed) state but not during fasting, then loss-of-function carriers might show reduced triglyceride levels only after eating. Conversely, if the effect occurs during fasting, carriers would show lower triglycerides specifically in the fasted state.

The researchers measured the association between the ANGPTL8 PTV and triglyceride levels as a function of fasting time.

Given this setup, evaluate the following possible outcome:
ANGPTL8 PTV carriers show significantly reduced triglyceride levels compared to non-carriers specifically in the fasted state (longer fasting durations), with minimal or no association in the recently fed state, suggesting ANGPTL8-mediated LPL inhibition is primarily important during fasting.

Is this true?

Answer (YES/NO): NO